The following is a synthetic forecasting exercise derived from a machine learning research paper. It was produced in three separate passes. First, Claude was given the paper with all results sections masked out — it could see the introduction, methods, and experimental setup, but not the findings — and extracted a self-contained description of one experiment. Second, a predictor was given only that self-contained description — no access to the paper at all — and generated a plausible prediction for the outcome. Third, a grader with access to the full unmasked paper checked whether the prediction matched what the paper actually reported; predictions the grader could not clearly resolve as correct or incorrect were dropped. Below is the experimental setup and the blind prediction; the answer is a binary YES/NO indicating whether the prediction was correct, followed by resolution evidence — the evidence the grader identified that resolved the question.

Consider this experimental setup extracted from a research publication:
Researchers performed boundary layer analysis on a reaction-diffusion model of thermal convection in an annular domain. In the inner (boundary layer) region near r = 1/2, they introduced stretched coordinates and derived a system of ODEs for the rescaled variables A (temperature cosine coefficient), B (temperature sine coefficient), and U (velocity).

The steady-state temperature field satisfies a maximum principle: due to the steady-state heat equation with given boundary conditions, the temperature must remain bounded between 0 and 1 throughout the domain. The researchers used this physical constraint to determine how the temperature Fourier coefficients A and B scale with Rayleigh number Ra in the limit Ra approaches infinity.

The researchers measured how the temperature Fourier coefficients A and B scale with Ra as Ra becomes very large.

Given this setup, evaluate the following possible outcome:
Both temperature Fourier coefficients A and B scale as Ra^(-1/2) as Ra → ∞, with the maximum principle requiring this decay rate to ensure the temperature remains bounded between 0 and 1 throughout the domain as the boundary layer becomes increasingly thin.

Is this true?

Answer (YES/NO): NO